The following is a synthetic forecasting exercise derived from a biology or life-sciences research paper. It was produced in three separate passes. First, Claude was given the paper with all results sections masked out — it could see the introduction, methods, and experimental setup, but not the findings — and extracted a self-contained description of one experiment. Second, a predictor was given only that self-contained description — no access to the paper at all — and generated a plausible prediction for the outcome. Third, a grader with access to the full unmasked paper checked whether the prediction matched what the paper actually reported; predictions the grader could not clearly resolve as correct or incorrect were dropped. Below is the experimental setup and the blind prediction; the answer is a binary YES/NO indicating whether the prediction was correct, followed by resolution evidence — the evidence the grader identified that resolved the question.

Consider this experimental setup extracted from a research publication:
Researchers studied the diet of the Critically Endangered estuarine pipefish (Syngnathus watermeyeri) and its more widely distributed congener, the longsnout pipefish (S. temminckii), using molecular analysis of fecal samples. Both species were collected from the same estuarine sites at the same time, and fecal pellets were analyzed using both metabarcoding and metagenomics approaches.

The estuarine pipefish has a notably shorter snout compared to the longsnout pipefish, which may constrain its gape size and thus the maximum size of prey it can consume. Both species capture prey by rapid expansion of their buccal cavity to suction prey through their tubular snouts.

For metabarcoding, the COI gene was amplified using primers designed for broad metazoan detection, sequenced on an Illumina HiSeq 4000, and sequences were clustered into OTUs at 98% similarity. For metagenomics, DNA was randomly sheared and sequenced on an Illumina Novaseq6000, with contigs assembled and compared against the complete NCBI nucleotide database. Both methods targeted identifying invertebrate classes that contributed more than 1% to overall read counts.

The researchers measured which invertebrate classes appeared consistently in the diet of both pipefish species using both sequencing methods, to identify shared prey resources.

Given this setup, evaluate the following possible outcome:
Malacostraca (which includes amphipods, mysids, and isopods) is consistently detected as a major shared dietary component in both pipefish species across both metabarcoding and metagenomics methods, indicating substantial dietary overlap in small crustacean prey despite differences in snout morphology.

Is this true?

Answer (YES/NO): NO